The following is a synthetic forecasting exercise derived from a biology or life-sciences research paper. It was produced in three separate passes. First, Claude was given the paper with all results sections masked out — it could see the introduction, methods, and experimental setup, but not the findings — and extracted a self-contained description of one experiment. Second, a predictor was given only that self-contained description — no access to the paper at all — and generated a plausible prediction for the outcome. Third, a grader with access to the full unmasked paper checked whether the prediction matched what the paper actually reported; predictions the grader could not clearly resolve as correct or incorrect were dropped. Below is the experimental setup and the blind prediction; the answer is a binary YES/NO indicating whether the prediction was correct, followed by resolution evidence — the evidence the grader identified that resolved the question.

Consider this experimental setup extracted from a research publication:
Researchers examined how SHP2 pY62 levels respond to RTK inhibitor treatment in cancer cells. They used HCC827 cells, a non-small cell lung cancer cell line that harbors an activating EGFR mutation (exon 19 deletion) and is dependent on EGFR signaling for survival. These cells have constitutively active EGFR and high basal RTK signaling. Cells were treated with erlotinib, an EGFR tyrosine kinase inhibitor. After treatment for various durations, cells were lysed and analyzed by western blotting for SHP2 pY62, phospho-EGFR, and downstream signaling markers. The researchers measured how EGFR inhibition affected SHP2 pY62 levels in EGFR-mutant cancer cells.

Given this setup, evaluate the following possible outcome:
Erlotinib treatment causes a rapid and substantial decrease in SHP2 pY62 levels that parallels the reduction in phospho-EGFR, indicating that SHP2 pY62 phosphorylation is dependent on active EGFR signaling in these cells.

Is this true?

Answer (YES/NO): NO